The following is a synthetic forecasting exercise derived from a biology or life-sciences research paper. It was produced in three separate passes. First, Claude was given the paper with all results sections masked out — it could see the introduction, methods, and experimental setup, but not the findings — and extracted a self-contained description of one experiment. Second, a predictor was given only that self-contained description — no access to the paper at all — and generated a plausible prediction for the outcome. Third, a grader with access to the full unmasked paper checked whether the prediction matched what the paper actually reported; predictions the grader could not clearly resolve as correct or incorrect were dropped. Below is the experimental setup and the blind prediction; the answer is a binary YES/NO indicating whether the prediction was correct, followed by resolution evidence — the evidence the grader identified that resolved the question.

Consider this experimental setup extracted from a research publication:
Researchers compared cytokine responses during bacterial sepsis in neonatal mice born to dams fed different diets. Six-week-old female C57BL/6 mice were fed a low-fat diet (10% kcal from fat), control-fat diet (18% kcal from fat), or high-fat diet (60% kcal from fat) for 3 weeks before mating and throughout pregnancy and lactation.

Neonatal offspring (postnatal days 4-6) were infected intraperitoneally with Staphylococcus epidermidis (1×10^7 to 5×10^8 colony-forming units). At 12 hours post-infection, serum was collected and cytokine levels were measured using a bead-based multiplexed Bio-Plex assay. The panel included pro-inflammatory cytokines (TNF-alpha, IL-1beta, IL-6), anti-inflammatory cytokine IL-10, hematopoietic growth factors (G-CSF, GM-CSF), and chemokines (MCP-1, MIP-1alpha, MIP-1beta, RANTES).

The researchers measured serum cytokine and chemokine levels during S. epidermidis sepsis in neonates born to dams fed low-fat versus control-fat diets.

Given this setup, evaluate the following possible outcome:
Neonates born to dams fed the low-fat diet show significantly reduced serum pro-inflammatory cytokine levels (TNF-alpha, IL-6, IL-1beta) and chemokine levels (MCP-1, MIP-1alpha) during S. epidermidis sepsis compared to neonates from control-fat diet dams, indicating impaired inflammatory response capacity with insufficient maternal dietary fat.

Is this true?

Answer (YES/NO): NO